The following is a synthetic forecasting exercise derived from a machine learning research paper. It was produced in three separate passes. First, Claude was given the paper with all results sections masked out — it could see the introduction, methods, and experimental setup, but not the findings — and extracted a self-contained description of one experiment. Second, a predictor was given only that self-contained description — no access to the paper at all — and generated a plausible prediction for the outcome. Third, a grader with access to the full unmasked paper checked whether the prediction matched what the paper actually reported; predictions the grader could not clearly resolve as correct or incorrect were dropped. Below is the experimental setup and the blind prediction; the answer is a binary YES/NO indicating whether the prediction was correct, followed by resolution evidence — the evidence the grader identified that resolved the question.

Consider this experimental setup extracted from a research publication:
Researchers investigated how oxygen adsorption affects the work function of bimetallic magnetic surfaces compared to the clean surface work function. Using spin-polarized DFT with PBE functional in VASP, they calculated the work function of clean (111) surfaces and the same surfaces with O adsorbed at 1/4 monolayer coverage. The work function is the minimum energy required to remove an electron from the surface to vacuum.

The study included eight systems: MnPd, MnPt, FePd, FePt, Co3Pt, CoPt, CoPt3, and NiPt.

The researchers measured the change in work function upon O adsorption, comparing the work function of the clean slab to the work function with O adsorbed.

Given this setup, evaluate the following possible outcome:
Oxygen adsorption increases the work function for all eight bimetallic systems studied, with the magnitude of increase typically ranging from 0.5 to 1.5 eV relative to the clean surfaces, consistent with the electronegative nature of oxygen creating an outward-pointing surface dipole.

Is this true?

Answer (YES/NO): NO